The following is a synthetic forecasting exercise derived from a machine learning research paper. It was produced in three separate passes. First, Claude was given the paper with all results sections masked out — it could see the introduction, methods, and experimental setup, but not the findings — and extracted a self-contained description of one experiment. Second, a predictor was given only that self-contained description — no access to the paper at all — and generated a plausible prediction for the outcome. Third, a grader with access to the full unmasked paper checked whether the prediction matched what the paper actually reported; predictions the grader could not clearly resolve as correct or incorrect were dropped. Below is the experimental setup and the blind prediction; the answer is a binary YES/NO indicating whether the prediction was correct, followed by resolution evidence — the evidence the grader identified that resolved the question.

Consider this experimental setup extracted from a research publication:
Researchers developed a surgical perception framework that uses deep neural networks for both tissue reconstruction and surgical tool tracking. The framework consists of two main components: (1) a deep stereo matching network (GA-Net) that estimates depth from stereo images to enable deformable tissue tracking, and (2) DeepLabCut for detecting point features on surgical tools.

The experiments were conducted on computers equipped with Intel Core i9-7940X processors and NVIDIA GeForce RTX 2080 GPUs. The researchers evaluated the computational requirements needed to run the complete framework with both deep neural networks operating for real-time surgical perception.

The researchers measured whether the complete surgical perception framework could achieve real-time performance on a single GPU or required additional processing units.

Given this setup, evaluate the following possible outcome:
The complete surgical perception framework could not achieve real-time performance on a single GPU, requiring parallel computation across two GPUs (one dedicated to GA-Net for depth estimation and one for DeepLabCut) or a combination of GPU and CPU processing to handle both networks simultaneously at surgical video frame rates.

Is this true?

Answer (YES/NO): YES